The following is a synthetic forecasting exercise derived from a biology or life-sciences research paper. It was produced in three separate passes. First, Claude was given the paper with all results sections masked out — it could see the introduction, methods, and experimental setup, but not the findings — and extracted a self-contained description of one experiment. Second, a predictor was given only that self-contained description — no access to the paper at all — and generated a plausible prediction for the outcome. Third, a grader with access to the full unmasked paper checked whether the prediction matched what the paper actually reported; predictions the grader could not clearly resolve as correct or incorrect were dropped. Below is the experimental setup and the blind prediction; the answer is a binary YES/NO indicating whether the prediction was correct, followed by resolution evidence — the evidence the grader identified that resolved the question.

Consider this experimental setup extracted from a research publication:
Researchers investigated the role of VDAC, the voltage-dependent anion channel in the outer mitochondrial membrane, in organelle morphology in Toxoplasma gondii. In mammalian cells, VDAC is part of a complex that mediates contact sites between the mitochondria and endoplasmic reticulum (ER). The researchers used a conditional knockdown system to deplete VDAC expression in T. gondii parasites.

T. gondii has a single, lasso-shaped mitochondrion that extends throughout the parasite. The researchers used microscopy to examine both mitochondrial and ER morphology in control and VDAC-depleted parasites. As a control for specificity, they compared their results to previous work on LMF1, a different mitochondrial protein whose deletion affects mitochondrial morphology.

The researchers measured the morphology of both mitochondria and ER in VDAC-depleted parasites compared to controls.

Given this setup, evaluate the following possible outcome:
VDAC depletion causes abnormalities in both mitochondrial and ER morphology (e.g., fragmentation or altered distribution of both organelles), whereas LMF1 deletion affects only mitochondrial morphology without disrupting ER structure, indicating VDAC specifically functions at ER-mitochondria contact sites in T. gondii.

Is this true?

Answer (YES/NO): YES